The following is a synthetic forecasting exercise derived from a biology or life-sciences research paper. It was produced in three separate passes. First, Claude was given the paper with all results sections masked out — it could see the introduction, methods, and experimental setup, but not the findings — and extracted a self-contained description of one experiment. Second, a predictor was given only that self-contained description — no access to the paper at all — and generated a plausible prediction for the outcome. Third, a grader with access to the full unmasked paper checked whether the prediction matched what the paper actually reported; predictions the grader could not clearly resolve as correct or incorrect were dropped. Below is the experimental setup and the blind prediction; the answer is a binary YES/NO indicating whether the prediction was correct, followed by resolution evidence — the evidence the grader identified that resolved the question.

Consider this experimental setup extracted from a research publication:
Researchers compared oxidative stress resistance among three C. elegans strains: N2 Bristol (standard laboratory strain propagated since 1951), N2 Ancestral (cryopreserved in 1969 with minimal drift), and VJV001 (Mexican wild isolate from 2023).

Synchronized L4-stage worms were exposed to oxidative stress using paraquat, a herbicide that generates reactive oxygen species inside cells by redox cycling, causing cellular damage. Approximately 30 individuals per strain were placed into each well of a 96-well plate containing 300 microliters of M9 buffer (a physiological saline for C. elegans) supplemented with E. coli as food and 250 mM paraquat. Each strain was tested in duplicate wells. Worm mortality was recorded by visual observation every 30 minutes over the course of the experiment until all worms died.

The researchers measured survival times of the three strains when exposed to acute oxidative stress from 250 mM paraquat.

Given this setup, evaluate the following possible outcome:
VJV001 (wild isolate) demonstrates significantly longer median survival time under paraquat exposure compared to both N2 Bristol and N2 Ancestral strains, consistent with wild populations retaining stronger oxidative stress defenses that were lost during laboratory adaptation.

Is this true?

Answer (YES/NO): NO